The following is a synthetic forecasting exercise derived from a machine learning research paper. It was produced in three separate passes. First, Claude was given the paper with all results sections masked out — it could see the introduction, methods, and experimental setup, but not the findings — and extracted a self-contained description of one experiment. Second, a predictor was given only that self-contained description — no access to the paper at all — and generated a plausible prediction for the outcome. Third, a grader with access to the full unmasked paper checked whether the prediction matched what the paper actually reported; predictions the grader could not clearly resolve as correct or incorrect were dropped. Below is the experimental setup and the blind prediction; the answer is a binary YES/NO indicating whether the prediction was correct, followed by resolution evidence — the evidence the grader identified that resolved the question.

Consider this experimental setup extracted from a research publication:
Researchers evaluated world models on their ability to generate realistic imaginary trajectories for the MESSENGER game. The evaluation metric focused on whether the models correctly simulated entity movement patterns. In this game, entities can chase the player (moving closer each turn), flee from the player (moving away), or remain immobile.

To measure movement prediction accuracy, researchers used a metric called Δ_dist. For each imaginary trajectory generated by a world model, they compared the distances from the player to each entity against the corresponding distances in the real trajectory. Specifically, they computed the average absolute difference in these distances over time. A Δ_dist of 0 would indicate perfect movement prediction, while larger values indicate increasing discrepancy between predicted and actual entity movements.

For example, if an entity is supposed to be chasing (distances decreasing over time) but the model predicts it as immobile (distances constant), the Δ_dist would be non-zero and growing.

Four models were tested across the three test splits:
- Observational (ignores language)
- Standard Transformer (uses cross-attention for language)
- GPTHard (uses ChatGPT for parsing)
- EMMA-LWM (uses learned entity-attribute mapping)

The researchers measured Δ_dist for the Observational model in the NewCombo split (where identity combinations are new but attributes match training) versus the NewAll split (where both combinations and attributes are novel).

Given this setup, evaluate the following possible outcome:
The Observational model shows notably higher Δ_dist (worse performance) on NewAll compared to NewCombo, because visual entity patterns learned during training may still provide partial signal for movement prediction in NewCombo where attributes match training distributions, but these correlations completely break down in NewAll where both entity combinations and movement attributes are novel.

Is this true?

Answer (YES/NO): YES